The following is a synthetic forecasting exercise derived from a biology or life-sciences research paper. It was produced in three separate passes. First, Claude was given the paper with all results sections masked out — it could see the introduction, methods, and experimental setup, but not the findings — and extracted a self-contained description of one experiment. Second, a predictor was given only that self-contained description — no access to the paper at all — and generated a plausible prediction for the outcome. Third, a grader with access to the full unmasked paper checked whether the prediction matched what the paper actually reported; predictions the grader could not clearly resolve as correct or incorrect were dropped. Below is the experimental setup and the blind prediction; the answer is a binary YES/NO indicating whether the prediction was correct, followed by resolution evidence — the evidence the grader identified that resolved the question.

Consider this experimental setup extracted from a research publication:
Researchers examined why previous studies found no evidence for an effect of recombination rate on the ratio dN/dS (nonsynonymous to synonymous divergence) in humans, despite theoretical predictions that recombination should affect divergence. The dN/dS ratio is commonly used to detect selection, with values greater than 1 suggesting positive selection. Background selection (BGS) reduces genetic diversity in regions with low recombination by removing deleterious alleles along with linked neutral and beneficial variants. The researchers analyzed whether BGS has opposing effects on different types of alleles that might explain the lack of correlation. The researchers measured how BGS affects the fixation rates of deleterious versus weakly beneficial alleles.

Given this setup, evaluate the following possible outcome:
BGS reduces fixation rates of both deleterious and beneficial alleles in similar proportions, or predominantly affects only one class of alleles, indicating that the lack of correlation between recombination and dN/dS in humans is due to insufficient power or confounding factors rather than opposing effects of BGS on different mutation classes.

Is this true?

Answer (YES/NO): NO